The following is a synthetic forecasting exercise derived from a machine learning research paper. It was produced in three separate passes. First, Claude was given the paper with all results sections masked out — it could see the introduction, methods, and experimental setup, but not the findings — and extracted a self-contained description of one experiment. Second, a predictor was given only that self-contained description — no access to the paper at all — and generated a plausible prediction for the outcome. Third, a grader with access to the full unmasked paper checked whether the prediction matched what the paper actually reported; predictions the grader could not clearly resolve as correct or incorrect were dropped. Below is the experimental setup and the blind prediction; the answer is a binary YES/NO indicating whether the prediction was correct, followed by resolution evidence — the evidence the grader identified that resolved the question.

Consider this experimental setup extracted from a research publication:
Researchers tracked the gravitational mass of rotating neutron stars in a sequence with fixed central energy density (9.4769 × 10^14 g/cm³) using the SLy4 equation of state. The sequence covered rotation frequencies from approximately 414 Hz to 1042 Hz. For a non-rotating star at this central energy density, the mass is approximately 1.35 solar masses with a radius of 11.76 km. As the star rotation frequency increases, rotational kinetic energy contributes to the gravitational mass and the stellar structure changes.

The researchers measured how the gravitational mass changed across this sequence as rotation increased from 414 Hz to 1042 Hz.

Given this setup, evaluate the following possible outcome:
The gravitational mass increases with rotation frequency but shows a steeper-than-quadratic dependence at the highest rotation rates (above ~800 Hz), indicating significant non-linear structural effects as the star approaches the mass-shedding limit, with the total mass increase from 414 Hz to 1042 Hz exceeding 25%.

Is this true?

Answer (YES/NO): NO